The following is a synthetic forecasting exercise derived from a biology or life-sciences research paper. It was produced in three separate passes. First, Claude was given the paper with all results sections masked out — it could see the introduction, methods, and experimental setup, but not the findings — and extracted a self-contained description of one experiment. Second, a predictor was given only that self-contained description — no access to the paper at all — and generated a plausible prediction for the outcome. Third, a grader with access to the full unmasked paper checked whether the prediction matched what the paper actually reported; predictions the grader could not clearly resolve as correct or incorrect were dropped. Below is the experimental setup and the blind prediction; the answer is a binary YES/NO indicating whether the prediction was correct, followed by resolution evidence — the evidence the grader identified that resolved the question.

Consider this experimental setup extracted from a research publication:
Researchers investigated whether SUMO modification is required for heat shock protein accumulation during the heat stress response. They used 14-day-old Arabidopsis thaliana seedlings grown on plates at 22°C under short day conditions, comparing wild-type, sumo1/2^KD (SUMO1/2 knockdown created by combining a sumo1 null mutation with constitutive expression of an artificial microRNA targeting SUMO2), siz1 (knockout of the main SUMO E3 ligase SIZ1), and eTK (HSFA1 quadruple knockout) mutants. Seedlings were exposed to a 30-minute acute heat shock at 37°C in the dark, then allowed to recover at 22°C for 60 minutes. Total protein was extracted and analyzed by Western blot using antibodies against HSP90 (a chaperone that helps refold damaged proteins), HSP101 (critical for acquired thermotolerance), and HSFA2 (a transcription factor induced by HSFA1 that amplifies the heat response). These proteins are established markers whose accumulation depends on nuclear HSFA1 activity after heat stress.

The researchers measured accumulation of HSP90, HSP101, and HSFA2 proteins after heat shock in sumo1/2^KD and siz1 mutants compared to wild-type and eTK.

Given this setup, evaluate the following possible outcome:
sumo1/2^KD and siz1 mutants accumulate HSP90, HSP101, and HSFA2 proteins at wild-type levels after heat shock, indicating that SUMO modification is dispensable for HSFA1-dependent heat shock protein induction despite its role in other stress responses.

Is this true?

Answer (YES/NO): YES